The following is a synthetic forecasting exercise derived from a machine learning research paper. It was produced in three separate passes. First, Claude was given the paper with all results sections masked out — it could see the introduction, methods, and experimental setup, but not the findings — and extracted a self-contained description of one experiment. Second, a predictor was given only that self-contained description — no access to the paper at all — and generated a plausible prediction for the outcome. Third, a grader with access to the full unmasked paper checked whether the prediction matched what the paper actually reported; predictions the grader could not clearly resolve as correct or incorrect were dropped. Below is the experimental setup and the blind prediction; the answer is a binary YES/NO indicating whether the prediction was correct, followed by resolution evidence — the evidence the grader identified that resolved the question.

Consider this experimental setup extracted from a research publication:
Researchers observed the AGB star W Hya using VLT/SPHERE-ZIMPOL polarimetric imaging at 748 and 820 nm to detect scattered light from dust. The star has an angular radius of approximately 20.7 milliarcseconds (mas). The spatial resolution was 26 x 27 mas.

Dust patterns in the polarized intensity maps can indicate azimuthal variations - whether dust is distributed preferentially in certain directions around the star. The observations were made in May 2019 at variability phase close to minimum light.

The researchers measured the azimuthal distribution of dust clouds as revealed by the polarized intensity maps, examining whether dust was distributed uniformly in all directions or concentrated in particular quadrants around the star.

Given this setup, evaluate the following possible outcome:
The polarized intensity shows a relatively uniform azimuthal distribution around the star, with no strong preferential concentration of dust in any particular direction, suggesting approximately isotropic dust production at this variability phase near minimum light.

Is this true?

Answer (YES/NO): NO